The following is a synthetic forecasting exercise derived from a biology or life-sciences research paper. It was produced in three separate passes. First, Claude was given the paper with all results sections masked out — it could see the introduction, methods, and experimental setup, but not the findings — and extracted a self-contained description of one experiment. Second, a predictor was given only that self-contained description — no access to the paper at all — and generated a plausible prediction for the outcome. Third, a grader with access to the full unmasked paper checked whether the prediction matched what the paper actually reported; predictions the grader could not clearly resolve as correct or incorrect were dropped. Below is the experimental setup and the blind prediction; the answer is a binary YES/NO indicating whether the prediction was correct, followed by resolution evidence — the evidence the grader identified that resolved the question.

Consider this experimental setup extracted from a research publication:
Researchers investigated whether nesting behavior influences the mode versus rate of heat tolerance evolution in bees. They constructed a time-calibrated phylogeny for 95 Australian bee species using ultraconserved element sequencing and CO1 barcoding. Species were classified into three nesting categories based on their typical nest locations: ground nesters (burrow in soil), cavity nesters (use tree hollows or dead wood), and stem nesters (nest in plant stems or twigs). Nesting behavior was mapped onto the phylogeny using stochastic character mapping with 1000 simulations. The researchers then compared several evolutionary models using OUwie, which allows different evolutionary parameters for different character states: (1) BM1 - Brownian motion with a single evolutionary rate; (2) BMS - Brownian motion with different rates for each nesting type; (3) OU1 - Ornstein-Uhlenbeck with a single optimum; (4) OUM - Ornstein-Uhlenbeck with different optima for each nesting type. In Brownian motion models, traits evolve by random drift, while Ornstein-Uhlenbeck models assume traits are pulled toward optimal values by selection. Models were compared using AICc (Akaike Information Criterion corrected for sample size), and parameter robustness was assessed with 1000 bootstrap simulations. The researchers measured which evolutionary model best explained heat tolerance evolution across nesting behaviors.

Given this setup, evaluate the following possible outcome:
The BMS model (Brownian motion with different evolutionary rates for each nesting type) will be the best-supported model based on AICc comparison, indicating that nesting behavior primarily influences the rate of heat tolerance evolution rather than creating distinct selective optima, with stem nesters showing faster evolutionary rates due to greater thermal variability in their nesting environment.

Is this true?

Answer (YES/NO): NO